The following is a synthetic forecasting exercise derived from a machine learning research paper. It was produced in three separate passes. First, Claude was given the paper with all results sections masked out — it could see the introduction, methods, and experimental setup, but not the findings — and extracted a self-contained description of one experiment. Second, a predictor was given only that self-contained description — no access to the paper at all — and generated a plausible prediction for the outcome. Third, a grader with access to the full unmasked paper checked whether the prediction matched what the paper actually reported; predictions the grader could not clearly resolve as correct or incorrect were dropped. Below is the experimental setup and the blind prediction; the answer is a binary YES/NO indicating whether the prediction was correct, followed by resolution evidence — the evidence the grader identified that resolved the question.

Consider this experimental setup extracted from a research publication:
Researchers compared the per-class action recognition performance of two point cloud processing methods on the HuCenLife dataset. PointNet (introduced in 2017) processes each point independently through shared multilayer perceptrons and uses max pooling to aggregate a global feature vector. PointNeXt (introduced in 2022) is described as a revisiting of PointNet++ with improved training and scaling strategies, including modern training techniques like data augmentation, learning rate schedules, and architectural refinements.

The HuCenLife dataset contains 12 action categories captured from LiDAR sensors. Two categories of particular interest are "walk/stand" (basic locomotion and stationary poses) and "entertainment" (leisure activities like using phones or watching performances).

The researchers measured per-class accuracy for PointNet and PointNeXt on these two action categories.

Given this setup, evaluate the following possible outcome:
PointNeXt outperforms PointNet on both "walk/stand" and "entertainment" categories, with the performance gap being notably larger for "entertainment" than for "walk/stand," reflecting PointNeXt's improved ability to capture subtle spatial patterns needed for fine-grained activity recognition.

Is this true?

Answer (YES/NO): NO